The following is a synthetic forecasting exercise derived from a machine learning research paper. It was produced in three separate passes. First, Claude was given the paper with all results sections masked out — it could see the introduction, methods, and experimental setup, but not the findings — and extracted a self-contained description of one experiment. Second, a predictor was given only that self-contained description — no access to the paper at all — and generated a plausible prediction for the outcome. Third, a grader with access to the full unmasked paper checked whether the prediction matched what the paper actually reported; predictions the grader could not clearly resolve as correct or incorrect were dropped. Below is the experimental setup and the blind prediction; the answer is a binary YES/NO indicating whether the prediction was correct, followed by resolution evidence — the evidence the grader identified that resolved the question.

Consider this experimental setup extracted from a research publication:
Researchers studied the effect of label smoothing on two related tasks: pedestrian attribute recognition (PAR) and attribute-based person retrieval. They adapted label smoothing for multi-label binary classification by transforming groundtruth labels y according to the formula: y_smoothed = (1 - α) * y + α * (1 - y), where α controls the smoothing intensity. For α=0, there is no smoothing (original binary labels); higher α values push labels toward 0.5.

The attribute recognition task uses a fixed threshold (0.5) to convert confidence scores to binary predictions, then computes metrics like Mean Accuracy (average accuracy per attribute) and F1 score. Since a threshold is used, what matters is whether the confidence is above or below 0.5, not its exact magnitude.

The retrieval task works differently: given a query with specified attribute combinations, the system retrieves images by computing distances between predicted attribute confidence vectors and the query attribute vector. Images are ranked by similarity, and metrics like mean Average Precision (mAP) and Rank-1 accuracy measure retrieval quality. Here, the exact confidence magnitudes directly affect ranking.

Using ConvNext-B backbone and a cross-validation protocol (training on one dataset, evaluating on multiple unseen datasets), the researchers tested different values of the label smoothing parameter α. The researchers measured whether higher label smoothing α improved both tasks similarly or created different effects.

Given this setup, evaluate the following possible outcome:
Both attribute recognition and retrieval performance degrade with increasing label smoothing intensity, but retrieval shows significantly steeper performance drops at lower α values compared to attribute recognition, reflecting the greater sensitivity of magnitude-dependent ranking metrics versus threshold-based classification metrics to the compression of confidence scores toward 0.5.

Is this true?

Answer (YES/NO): NO